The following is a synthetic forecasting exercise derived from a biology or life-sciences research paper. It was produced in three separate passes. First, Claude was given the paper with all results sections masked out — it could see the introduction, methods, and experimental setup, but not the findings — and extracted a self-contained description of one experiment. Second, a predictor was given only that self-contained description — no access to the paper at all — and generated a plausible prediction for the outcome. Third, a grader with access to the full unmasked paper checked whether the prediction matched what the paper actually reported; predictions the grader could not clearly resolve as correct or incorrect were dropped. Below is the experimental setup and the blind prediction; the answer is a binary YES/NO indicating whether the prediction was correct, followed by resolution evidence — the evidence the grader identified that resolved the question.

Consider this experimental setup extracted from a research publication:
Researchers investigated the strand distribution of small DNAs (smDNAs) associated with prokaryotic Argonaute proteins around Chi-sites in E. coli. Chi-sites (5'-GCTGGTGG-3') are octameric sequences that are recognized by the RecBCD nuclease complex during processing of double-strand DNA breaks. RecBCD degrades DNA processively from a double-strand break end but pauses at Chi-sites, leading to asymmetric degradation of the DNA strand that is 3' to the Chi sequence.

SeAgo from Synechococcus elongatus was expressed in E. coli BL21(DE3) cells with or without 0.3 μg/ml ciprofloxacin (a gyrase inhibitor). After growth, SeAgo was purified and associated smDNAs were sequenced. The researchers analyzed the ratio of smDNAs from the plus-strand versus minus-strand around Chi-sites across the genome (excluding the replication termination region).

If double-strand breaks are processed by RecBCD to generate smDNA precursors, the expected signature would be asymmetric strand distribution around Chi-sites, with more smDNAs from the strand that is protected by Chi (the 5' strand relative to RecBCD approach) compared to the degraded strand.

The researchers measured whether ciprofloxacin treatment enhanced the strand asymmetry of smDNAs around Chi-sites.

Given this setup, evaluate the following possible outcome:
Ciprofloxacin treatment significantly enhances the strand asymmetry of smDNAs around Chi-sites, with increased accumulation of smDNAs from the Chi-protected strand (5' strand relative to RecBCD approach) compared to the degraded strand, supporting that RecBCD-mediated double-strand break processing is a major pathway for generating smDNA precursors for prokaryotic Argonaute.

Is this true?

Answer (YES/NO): YES